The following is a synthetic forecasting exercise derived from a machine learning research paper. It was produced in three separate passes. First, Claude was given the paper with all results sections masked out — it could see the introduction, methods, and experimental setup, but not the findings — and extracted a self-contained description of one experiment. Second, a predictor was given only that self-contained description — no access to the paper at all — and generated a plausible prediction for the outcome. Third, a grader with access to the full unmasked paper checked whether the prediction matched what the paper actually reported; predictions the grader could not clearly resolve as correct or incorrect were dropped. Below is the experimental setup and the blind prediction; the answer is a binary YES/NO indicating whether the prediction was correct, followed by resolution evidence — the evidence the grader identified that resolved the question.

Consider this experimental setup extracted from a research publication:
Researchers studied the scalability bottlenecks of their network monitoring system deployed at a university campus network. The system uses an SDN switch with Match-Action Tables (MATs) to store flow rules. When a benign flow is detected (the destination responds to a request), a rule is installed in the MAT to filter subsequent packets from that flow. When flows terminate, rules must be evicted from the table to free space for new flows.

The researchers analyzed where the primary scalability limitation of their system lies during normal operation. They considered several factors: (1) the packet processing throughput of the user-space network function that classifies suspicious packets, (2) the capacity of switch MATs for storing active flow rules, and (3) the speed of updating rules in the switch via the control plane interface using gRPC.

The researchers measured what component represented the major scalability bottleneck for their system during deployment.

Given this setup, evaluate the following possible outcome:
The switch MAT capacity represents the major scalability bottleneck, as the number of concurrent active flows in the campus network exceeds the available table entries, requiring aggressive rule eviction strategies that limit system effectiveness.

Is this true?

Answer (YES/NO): NO